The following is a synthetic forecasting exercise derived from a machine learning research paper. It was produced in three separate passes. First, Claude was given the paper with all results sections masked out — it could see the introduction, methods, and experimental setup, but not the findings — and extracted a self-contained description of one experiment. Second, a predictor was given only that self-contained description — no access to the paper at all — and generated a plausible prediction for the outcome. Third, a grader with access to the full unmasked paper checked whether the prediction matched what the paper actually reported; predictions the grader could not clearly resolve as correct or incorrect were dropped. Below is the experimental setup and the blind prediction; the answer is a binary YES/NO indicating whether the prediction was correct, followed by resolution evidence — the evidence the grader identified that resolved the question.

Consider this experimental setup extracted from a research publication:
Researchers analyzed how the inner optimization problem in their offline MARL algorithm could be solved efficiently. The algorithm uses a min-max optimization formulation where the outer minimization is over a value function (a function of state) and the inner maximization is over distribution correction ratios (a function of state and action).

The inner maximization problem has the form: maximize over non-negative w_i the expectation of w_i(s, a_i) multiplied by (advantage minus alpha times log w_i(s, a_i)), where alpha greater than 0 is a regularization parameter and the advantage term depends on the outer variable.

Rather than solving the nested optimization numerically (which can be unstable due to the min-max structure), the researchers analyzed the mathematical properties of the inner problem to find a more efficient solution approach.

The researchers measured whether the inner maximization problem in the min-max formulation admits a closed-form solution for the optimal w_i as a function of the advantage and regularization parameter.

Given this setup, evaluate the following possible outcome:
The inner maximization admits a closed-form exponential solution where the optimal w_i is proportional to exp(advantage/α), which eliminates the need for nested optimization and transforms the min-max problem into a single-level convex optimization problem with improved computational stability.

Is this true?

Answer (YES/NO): YES